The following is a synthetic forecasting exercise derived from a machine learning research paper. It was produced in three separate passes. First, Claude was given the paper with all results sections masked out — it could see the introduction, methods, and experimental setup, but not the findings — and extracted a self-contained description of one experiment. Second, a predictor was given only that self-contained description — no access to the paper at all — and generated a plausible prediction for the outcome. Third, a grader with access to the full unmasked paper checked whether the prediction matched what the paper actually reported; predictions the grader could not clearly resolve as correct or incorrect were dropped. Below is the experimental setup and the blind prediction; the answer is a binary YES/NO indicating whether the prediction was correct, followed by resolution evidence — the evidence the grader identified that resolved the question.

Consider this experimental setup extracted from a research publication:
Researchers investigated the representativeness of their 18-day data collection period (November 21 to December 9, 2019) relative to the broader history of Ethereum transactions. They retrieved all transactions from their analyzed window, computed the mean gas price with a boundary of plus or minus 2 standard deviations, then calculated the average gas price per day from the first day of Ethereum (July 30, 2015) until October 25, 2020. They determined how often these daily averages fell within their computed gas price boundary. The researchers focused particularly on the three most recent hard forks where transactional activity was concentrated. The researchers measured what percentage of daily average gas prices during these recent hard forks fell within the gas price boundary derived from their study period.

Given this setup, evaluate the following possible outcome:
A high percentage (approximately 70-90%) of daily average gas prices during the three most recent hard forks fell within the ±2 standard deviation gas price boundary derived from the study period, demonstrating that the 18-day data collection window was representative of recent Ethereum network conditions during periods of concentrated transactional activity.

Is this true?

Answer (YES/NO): YES